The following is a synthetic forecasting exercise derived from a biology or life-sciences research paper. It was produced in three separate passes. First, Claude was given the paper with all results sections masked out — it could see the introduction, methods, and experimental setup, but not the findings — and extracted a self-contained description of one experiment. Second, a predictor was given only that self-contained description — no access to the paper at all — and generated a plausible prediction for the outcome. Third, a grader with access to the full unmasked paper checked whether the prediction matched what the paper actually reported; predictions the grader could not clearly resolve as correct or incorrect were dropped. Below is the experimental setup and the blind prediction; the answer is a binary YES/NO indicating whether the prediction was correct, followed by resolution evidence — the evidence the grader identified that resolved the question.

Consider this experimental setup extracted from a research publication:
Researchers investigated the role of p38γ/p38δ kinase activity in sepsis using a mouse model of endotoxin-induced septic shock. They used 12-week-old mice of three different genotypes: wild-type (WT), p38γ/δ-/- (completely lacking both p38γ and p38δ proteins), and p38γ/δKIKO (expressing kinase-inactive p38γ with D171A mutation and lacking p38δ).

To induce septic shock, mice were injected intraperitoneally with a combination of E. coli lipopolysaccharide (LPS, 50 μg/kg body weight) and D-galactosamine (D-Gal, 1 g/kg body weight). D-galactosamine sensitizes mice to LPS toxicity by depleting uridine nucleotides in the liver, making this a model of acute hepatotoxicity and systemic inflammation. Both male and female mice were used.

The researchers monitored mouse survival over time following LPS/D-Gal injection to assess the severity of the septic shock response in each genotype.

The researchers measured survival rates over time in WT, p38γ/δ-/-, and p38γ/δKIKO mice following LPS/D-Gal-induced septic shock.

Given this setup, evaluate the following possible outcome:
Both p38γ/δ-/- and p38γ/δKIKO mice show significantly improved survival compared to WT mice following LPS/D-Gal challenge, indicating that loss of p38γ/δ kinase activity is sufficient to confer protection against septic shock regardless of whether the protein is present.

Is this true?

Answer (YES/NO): NO